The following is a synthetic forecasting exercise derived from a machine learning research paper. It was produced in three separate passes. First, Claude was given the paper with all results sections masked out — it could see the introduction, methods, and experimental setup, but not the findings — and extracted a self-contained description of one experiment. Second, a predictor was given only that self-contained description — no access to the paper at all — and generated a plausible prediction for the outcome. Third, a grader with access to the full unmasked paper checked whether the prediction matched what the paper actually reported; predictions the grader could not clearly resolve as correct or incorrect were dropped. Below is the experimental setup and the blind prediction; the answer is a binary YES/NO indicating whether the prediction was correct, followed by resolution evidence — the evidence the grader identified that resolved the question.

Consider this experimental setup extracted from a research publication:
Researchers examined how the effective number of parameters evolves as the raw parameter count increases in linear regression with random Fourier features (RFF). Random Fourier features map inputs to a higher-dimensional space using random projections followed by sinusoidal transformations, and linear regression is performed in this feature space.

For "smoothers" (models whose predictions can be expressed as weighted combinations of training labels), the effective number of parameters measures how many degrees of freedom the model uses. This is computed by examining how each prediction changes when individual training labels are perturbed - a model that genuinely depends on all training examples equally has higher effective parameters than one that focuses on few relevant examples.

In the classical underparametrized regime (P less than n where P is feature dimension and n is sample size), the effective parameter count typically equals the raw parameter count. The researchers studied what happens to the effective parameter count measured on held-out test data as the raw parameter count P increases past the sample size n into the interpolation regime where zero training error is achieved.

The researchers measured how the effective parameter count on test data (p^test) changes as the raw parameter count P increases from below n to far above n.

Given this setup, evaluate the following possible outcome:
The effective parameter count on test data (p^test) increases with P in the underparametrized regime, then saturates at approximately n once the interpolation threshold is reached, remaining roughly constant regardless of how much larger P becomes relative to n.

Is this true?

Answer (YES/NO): NO